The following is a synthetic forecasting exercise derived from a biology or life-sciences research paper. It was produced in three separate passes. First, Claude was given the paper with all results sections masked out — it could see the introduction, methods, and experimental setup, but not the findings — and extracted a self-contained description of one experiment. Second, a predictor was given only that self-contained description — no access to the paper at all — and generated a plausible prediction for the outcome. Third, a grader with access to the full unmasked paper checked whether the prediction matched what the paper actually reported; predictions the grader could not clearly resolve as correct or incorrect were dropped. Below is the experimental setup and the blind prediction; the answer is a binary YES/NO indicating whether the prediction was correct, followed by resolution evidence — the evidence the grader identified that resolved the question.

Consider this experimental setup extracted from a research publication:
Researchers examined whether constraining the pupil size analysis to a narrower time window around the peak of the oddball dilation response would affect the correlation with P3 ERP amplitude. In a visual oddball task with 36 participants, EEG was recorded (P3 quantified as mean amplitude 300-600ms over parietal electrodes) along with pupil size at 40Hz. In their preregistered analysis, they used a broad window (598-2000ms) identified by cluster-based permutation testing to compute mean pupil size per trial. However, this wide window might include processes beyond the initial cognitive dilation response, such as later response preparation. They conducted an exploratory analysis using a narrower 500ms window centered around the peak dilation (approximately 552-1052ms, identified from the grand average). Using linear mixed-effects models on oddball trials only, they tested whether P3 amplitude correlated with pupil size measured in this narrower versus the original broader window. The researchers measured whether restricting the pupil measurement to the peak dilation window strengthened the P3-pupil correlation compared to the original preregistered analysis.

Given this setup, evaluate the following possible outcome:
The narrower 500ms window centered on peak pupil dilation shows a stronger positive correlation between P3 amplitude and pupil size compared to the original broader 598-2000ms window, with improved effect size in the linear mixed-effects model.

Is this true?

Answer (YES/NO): NO